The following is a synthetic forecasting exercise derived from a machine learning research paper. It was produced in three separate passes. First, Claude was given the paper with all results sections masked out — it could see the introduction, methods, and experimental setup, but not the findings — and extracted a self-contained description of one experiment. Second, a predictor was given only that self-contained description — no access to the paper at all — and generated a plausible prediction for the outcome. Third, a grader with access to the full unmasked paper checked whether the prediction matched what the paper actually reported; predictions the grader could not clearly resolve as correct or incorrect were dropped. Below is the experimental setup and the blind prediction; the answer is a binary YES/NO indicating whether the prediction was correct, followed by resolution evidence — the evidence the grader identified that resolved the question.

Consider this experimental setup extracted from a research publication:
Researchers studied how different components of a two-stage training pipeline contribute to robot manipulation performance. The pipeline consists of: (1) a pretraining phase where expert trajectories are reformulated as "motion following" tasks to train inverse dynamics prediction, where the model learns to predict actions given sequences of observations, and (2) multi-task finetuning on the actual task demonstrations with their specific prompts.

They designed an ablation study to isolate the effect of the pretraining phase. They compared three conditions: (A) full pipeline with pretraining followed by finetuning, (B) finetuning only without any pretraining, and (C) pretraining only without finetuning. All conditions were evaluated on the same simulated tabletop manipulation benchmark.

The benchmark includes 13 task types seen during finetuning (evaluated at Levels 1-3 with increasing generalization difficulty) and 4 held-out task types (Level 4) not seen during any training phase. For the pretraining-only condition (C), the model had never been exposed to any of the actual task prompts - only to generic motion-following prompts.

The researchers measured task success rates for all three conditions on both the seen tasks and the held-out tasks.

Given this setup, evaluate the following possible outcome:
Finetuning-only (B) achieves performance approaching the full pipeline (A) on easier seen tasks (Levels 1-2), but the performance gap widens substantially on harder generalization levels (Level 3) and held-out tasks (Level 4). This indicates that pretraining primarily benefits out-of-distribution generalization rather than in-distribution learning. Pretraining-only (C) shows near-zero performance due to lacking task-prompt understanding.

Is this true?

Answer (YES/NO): NO